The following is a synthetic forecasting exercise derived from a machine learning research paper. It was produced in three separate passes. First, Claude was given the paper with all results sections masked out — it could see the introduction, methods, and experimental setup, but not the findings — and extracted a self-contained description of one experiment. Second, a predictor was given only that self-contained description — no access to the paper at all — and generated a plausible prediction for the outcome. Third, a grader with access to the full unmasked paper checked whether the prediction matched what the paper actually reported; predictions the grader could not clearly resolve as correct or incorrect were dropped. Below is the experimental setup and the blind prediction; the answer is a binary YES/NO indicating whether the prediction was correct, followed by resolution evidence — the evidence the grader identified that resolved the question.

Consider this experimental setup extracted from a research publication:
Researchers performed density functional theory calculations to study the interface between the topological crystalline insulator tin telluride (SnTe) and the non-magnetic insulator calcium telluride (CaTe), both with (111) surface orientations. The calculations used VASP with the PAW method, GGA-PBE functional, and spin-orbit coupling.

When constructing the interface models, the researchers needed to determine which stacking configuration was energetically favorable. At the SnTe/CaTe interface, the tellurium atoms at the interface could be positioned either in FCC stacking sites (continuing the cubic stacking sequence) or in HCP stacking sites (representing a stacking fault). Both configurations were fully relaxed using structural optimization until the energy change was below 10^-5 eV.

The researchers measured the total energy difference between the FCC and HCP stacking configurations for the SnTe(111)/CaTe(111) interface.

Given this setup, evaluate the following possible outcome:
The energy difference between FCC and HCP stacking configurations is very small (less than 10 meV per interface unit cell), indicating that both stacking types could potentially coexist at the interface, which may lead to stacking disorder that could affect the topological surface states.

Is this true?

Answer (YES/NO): NO